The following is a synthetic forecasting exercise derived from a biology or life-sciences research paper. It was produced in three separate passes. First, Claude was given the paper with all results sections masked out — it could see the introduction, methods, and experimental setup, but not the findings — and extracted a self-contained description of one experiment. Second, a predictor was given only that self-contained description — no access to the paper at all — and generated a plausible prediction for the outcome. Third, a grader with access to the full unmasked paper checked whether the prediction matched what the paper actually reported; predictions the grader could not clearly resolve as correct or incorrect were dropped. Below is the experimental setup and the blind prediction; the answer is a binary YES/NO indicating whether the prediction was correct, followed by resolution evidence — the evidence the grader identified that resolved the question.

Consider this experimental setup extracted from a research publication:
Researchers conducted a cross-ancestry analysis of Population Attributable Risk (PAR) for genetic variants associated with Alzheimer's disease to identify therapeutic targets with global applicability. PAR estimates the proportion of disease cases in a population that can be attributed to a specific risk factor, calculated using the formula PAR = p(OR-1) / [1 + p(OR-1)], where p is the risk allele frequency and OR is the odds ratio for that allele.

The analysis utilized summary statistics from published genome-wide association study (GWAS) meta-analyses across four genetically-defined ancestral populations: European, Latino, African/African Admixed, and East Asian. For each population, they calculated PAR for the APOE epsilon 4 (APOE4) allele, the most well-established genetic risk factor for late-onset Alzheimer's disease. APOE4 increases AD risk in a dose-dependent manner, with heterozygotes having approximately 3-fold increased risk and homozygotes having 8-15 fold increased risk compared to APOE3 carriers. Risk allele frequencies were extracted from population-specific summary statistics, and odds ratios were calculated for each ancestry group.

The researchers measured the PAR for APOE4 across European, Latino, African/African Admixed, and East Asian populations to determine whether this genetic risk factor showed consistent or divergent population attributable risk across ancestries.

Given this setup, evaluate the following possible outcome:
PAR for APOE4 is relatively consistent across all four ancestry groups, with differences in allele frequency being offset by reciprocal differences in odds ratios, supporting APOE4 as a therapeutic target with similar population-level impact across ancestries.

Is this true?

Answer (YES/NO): NO